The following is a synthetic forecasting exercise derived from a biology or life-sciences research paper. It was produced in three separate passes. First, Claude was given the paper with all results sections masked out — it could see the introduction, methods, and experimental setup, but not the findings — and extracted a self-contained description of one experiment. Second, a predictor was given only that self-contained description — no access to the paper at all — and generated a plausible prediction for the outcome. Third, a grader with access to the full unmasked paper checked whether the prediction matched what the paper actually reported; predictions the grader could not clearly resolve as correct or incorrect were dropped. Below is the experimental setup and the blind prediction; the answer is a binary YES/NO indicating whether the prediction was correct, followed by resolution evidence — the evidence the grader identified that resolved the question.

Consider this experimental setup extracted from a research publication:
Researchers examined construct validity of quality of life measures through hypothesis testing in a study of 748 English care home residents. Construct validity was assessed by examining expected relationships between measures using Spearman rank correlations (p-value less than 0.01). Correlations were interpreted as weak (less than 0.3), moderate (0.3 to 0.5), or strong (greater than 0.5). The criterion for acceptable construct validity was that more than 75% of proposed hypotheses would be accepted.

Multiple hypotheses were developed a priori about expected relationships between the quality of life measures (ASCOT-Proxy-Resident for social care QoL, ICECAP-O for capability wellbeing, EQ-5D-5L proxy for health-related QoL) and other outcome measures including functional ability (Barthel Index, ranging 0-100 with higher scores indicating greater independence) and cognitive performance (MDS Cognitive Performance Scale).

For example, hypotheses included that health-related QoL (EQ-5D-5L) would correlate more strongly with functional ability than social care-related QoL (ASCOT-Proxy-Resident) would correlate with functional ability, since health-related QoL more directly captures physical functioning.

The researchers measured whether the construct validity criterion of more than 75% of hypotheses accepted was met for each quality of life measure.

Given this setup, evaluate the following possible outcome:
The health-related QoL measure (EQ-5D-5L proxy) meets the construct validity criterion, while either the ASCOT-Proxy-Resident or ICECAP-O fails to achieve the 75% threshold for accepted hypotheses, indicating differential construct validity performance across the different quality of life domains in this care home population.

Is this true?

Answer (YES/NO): NO